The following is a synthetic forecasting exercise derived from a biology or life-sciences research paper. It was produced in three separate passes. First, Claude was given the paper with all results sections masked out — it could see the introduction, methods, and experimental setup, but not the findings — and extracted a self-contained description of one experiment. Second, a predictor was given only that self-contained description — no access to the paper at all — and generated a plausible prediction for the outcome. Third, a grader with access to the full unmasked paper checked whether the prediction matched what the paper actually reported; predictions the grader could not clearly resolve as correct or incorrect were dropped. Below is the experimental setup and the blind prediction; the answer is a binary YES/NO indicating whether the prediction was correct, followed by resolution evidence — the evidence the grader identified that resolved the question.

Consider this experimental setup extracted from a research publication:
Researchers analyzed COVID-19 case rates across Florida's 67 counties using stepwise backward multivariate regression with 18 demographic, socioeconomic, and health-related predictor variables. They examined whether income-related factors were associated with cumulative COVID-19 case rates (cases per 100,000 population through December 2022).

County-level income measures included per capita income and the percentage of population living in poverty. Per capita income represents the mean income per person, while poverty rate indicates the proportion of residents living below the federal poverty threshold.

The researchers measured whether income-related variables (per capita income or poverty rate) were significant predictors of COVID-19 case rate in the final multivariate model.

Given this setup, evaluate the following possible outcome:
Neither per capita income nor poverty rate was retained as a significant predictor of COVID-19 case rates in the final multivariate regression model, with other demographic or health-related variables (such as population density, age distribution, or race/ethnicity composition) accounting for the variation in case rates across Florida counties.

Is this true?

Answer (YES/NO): YES